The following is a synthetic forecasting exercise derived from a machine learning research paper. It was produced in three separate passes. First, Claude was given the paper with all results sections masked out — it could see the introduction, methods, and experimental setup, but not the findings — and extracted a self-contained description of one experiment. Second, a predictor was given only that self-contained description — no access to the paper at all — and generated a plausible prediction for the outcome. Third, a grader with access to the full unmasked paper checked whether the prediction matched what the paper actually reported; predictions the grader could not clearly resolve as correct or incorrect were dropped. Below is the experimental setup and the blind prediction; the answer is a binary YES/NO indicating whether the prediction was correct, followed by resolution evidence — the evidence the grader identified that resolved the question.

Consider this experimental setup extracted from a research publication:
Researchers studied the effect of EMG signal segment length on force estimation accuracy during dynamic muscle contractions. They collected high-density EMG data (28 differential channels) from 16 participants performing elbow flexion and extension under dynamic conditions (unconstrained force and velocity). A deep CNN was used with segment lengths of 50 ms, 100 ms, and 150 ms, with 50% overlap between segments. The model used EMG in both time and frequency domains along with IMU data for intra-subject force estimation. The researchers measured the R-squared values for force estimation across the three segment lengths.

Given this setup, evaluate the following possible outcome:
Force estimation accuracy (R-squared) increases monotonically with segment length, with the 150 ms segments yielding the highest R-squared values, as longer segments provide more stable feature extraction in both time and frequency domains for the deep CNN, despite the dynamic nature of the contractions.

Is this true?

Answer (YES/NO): NO